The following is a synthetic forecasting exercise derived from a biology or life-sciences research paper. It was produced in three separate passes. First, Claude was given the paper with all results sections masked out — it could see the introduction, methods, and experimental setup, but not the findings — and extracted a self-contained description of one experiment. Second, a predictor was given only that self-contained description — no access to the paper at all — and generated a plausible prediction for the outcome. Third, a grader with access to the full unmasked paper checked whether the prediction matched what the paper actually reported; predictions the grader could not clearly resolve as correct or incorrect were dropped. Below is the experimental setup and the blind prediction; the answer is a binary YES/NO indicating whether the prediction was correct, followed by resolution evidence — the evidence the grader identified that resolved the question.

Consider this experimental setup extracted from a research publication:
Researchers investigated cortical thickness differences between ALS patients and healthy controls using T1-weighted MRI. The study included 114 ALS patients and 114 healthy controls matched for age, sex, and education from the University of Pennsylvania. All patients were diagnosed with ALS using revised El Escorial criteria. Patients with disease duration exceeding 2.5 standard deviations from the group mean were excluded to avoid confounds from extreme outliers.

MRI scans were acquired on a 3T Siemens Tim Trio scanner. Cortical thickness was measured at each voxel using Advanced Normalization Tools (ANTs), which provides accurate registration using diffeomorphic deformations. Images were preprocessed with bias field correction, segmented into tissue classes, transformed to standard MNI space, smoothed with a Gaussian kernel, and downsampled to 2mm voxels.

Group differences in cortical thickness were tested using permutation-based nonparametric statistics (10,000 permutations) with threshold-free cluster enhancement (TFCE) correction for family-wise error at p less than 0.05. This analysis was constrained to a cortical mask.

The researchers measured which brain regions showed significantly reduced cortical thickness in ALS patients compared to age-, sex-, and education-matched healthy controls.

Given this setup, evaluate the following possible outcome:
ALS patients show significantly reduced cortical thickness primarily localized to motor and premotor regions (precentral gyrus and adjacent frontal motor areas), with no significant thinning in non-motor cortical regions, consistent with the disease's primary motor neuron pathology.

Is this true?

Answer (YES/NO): NO